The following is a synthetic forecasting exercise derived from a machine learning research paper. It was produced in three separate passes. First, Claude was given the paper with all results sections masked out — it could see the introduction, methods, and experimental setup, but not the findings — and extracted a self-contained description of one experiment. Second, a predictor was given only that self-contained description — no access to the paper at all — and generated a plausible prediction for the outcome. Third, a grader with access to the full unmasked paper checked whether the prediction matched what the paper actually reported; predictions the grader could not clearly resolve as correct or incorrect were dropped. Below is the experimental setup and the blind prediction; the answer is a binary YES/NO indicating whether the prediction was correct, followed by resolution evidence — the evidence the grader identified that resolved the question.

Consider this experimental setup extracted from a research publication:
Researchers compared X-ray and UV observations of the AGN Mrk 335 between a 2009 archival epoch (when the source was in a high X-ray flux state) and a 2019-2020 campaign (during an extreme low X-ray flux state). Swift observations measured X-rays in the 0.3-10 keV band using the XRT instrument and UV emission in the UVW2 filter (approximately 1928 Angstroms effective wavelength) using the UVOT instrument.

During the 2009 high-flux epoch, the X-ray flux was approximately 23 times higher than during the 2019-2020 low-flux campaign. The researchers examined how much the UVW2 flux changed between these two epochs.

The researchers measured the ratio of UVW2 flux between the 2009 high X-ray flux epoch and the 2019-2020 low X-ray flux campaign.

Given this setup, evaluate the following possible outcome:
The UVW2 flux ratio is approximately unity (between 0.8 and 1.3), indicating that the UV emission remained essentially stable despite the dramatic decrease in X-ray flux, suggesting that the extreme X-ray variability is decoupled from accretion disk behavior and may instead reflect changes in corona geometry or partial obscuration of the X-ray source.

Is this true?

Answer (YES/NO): YES